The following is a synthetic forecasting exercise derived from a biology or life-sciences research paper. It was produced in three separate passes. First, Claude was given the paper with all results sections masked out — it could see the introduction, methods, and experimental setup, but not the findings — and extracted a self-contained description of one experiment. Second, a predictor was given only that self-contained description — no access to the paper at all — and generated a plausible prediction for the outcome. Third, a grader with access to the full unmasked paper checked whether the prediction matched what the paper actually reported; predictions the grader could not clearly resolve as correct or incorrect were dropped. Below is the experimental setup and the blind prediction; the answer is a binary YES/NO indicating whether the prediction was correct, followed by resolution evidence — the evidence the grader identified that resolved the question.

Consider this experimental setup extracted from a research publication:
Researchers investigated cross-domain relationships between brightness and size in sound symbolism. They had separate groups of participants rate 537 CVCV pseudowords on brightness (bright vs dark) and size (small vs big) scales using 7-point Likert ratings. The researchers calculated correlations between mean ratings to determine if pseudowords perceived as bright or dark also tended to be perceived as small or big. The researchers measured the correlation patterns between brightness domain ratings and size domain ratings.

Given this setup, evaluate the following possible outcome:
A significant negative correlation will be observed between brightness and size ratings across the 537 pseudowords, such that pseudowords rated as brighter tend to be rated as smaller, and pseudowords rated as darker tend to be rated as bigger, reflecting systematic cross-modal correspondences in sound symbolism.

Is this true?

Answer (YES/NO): NO